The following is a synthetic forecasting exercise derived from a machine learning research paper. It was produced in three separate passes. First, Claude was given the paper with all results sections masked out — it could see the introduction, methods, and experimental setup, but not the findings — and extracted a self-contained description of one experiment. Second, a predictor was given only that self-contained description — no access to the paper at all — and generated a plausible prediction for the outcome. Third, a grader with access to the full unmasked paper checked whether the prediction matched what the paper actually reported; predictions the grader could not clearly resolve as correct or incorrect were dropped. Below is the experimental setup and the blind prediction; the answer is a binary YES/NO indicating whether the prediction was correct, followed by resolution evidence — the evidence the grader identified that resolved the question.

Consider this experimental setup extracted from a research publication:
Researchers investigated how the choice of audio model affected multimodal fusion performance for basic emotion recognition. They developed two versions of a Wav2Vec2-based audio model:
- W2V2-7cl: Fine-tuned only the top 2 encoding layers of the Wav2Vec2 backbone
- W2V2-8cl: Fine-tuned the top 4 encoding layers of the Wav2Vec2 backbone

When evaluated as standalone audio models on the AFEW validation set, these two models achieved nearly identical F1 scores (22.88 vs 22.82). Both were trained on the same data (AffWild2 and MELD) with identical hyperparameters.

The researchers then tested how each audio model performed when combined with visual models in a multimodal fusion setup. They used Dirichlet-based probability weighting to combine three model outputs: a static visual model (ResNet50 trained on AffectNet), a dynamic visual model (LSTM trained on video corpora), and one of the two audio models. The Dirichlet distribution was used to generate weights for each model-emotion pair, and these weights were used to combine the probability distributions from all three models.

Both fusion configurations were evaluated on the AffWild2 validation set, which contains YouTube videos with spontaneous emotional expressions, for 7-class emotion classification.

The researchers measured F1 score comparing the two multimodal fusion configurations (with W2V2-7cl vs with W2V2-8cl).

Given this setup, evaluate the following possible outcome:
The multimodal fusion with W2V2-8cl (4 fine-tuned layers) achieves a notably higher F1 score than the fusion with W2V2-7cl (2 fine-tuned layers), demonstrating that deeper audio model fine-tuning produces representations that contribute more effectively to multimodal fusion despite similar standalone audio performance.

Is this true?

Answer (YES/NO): YES